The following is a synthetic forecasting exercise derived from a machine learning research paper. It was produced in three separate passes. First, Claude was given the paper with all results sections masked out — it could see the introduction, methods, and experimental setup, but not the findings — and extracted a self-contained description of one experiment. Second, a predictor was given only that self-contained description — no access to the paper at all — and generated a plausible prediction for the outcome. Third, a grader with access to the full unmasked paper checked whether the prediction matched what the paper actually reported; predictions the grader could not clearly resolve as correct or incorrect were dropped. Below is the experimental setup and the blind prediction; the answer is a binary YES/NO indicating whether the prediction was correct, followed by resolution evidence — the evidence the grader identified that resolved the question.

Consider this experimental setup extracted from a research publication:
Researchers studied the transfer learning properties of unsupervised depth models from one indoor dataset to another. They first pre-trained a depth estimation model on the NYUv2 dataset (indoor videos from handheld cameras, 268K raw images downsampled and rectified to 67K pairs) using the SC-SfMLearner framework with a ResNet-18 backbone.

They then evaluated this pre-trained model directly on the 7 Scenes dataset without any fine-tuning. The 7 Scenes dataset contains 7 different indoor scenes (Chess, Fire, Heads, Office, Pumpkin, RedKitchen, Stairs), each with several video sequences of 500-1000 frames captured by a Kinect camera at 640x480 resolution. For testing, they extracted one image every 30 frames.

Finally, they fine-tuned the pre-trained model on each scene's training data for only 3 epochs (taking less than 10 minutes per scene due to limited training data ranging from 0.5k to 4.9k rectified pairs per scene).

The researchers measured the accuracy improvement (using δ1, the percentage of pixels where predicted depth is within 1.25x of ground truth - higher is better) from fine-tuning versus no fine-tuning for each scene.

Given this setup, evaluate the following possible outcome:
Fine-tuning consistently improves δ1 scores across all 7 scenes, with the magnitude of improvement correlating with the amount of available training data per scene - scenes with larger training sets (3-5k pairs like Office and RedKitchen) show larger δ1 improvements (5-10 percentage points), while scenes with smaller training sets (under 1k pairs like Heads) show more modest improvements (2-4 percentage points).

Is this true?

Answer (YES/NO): NO